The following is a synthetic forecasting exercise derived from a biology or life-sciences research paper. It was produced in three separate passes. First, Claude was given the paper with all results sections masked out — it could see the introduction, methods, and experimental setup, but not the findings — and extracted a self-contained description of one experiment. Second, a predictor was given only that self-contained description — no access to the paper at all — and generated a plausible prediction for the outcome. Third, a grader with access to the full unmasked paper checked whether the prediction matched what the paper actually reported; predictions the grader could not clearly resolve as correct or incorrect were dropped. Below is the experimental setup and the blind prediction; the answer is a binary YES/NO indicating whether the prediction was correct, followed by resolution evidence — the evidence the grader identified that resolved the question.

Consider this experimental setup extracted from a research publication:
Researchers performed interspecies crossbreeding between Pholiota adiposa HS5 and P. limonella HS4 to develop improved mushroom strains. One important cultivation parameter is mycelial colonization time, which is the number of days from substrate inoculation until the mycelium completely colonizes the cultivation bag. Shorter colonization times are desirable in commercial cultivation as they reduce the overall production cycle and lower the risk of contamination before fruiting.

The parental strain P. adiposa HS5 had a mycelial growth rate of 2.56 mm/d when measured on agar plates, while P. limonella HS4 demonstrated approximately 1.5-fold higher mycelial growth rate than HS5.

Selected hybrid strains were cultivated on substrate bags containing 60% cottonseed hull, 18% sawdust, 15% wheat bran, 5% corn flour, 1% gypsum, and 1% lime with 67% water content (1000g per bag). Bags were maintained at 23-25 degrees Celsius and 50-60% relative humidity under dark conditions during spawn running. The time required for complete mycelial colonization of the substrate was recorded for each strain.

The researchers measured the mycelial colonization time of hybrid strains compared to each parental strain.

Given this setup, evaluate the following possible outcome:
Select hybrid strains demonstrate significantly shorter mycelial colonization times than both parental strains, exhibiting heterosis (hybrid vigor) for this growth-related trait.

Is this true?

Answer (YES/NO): NO